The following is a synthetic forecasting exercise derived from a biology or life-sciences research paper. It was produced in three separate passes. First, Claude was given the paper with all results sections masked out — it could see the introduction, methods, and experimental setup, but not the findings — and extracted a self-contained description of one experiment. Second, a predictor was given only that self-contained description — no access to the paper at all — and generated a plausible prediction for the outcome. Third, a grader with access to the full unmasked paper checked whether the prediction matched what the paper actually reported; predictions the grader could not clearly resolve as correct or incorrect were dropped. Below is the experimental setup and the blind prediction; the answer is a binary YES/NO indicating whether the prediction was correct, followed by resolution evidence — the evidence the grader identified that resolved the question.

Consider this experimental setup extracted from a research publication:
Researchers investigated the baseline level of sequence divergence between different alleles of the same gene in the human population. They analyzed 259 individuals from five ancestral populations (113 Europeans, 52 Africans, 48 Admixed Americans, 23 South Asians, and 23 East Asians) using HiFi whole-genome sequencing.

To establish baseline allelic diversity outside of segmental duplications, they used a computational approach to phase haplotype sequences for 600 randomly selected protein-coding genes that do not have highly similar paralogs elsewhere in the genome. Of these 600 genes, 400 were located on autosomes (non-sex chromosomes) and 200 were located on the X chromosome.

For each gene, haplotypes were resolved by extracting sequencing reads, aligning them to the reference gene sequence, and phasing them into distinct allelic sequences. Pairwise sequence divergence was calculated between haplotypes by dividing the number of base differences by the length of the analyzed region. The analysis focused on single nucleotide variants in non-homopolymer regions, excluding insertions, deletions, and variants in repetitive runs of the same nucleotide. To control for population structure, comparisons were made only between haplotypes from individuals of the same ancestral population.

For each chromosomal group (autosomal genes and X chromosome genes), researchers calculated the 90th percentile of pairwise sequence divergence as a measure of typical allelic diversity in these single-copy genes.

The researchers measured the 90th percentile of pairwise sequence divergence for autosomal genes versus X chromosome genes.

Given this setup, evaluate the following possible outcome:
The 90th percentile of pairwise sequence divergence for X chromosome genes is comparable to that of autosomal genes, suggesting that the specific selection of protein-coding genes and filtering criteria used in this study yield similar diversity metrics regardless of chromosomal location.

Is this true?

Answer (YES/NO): NO